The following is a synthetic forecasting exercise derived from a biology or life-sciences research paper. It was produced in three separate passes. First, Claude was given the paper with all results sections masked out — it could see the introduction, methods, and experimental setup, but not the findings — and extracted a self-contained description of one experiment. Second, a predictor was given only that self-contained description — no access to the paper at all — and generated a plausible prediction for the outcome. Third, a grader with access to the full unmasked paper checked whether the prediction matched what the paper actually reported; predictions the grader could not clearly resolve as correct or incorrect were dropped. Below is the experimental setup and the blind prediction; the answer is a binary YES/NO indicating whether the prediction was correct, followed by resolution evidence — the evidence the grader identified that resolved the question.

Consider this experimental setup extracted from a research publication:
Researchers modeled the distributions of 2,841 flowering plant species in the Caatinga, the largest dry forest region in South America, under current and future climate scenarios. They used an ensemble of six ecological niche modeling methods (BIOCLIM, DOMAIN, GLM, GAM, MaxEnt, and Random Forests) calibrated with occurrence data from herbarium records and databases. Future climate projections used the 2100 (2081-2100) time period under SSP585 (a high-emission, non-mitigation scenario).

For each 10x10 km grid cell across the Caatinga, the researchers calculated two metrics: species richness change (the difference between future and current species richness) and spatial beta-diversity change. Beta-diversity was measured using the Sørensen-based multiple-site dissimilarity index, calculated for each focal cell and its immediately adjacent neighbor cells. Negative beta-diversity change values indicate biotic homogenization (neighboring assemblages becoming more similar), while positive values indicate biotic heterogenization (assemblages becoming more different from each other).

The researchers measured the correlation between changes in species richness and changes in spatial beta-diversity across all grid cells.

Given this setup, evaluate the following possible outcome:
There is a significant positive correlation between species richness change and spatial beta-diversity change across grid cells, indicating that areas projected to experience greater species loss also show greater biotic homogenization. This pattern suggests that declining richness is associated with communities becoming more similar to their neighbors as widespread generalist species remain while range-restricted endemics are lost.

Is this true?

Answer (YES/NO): NO